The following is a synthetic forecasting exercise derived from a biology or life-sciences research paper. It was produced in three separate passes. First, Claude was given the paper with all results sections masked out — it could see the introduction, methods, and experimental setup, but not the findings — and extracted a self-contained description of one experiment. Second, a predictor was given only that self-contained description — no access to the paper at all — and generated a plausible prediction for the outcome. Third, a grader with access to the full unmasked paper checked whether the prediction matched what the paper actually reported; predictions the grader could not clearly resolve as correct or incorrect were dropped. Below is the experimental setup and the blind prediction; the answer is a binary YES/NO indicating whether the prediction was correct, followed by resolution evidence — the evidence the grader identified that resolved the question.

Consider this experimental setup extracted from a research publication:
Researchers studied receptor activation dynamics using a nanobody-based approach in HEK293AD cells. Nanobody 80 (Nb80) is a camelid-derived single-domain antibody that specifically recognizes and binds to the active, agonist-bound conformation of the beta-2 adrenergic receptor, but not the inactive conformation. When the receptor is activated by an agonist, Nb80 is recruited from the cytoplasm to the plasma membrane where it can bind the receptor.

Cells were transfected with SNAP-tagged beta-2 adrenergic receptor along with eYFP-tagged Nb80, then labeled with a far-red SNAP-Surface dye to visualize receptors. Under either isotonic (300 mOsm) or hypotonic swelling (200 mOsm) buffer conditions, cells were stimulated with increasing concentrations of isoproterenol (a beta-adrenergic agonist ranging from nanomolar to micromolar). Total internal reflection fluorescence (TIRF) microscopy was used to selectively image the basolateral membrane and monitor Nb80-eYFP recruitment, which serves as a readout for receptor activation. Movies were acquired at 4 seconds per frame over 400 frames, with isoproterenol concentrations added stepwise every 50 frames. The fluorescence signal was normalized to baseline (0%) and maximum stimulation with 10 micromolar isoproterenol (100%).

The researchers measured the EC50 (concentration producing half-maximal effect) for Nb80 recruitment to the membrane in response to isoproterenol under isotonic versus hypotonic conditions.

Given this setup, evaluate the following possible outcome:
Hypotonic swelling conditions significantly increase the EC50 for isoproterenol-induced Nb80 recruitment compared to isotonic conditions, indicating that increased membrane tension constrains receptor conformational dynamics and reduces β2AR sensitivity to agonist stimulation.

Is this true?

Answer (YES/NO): NO